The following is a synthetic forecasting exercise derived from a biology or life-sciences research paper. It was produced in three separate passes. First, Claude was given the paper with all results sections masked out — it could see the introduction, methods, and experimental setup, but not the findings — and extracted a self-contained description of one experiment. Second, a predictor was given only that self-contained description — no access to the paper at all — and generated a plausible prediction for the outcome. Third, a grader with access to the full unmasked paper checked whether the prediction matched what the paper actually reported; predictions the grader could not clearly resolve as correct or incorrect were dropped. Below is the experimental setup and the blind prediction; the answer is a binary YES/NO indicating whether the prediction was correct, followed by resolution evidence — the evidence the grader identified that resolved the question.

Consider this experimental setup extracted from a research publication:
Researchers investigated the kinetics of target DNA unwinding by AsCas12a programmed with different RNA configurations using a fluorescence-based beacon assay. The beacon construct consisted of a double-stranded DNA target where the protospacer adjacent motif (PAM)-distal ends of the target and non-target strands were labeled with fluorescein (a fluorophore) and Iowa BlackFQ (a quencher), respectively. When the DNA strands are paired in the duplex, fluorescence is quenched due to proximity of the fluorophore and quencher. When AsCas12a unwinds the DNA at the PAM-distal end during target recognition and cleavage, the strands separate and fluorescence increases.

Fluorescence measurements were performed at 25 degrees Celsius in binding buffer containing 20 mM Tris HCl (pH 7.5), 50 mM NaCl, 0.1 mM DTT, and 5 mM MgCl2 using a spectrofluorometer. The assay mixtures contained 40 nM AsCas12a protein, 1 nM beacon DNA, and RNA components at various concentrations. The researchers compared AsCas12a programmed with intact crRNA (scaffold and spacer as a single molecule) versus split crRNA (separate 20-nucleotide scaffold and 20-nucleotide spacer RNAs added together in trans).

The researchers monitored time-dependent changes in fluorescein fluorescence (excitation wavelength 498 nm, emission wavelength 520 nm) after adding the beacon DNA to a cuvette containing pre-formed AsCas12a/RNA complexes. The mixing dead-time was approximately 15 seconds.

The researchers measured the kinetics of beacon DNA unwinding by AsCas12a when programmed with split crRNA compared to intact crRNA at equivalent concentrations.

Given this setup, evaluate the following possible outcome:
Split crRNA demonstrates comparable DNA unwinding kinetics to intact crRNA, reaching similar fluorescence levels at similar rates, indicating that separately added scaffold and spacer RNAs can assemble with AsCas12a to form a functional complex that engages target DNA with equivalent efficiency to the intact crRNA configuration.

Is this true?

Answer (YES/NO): YES